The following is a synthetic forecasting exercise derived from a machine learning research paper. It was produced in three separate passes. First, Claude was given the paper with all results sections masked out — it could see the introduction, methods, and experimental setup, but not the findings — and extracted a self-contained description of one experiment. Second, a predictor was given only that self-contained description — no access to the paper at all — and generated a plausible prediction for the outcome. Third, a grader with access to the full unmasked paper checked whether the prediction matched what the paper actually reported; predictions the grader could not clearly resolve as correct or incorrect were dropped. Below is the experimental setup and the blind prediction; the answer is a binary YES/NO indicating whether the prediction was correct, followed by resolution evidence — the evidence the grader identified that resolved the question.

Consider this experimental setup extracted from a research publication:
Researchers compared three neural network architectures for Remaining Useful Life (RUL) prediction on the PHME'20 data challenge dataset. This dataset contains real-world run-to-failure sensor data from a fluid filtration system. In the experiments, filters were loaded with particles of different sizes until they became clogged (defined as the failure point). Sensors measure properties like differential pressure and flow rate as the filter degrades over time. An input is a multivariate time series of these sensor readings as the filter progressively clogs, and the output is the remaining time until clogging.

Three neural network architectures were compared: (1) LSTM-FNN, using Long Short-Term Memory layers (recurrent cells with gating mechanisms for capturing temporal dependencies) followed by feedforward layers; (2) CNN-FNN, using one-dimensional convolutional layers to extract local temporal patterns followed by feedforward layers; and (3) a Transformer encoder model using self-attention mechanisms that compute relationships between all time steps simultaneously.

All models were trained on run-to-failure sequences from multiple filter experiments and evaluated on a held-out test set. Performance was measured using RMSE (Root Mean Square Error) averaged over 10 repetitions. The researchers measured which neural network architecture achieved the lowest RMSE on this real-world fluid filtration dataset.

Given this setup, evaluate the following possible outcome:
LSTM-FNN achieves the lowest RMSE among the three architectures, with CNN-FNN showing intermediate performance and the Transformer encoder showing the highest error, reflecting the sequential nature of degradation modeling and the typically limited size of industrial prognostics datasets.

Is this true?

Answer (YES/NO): NO